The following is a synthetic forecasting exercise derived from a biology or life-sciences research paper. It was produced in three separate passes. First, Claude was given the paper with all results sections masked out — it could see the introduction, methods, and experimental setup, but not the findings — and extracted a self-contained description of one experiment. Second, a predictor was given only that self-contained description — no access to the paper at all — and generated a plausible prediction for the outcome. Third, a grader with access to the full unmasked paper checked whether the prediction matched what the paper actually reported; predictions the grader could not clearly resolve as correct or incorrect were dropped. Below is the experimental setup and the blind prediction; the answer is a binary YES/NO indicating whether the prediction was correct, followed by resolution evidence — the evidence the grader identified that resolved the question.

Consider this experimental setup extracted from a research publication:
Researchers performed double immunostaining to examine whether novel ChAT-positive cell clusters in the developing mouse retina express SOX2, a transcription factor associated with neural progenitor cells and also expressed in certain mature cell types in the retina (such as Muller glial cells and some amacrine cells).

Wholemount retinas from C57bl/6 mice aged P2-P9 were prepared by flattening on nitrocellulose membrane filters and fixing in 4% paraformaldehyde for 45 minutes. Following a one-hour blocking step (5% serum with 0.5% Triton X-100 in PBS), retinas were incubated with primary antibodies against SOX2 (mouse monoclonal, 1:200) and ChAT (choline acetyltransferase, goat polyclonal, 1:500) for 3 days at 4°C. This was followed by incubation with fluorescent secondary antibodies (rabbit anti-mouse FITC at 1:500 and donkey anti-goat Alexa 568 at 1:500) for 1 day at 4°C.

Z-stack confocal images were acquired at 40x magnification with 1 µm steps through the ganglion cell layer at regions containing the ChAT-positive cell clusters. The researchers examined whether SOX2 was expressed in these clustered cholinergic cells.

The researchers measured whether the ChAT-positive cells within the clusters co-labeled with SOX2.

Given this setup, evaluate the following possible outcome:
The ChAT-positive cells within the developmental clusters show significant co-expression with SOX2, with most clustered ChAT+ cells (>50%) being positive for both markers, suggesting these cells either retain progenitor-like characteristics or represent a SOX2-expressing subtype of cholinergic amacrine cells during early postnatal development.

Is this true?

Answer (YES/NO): NO